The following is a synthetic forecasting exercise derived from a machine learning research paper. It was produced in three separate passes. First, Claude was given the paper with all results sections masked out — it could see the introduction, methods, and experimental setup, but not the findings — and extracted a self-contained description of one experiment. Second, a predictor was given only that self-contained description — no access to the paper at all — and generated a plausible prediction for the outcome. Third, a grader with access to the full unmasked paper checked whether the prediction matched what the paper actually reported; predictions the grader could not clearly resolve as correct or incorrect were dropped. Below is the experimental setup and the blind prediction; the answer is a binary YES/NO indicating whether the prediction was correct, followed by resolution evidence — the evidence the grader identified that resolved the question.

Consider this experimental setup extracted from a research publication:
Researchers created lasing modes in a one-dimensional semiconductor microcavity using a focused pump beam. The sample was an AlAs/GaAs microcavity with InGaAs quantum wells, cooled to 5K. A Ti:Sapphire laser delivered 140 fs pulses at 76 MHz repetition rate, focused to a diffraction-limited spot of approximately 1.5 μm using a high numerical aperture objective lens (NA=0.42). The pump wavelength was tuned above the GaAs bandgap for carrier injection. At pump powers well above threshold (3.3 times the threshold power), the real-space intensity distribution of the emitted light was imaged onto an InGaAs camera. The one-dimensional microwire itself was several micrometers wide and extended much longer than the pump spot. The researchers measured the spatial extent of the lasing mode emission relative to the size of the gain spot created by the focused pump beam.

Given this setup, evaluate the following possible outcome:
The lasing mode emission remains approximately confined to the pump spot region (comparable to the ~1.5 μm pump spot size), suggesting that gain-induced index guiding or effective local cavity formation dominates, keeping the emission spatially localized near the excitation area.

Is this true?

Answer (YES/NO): YES